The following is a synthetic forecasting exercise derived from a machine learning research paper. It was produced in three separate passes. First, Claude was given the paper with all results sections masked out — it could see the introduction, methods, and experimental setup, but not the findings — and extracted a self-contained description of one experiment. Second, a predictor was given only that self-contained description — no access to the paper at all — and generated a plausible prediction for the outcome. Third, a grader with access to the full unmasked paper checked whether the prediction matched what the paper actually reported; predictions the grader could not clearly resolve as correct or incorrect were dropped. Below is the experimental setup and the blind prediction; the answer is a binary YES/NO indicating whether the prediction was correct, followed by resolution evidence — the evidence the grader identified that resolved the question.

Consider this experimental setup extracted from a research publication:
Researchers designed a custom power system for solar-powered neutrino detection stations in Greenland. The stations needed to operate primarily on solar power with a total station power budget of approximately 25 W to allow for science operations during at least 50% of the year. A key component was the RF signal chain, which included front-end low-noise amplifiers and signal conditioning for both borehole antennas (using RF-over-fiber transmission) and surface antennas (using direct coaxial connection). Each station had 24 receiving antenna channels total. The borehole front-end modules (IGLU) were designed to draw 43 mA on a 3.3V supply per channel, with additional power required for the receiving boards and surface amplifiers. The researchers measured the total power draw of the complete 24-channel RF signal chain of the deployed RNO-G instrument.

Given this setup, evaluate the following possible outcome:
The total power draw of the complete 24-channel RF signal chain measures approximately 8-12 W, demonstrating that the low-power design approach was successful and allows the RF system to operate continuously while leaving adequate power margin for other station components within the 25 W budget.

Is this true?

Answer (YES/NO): NO